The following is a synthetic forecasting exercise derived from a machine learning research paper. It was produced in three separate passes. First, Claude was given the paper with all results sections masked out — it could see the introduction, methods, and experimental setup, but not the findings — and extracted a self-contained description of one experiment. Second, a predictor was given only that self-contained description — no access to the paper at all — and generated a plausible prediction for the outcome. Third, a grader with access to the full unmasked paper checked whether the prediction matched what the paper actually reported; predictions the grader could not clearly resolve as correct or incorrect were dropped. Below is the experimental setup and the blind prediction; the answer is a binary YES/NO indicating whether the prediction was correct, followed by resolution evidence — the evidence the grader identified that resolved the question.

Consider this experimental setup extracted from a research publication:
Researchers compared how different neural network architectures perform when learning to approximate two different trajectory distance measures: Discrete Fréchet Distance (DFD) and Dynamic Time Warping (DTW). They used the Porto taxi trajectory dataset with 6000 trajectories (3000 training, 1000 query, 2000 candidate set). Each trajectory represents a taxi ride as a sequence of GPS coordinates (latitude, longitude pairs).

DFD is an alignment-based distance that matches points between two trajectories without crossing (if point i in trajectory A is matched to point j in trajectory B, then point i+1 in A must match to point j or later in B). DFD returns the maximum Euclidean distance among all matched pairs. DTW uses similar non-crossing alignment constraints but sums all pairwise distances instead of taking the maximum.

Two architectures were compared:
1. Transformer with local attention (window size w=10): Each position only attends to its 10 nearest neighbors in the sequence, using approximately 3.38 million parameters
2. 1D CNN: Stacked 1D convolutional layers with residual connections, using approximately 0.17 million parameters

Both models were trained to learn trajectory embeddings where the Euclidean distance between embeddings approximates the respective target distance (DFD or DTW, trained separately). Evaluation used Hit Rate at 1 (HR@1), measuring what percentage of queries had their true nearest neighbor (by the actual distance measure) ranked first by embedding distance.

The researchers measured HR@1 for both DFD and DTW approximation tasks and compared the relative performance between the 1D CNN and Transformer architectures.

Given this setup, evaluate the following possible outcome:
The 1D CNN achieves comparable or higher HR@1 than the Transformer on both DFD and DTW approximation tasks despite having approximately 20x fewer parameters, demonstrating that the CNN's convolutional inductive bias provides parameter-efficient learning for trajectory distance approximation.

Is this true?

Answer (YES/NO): YES